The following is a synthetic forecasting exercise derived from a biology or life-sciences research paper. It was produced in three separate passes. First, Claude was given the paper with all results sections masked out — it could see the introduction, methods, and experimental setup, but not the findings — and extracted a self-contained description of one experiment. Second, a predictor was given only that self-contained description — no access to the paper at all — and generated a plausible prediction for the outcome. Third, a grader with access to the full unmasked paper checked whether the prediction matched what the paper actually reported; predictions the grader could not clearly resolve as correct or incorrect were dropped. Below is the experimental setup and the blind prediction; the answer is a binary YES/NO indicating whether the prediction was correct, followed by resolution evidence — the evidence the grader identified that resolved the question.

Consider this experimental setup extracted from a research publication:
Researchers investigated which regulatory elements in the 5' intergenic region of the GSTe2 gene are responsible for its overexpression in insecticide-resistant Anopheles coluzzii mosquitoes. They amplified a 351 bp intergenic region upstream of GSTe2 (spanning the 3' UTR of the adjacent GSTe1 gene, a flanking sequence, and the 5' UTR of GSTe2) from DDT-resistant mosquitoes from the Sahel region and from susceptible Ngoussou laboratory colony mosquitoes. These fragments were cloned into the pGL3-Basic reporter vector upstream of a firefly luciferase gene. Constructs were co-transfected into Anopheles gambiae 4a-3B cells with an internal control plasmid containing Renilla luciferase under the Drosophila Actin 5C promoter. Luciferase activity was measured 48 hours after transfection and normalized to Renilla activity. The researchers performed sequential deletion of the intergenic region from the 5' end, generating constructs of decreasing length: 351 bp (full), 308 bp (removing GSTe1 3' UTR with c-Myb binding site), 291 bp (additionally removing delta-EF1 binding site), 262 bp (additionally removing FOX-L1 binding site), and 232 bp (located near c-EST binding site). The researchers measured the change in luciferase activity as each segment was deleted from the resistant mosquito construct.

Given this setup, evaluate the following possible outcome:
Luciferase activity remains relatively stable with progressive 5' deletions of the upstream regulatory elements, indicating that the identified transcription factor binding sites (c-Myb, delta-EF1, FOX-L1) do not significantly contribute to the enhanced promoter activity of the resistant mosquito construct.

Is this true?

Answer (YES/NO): NO